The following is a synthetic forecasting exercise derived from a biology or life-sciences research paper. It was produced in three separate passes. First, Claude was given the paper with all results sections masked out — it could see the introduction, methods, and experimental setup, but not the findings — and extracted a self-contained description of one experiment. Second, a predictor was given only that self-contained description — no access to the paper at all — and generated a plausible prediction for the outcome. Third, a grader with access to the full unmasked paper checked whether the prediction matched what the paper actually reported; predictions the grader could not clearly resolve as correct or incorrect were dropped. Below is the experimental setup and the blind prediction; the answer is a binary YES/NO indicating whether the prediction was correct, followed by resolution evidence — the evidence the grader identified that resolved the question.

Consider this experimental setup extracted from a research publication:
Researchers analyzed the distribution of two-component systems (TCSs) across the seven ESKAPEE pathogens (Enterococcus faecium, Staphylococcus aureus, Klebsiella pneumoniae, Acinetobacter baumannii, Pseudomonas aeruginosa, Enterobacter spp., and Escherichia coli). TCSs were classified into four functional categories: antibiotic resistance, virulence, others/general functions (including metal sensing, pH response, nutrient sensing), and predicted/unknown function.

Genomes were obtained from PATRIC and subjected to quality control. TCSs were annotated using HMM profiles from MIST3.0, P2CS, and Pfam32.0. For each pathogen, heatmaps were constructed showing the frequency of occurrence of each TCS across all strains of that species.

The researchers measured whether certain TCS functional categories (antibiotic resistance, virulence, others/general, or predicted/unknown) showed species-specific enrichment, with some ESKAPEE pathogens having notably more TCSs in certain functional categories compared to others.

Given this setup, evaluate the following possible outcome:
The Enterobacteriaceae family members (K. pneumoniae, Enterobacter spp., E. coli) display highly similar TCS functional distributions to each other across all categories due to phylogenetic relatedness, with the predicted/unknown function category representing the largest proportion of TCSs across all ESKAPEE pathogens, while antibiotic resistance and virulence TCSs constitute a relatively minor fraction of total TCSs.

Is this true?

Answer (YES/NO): NO